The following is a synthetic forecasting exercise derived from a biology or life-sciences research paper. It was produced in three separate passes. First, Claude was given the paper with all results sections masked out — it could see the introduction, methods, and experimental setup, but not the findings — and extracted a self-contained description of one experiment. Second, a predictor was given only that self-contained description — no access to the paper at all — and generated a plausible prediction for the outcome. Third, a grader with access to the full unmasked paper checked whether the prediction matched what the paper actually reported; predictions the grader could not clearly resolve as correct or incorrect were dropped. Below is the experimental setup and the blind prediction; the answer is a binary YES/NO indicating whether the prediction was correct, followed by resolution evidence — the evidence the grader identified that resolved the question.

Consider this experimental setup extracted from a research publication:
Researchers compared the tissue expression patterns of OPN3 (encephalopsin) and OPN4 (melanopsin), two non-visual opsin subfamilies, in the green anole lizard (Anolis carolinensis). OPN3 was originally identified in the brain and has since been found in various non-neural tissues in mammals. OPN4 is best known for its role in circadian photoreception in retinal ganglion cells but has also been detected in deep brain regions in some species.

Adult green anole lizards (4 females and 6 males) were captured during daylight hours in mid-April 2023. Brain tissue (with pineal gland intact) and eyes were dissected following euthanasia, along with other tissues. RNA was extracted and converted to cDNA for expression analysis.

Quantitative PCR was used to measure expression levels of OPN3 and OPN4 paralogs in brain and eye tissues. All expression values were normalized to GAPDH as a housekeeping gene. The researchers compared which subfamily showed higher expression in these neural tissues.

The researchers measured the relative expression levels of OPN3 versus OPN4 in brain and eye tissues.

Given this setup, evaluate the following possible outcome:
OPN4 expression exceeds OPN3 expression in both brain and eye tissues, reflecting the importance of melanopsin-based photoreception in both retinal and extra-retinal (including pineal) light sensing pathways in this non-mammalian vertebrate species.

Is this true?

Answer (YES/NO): NO